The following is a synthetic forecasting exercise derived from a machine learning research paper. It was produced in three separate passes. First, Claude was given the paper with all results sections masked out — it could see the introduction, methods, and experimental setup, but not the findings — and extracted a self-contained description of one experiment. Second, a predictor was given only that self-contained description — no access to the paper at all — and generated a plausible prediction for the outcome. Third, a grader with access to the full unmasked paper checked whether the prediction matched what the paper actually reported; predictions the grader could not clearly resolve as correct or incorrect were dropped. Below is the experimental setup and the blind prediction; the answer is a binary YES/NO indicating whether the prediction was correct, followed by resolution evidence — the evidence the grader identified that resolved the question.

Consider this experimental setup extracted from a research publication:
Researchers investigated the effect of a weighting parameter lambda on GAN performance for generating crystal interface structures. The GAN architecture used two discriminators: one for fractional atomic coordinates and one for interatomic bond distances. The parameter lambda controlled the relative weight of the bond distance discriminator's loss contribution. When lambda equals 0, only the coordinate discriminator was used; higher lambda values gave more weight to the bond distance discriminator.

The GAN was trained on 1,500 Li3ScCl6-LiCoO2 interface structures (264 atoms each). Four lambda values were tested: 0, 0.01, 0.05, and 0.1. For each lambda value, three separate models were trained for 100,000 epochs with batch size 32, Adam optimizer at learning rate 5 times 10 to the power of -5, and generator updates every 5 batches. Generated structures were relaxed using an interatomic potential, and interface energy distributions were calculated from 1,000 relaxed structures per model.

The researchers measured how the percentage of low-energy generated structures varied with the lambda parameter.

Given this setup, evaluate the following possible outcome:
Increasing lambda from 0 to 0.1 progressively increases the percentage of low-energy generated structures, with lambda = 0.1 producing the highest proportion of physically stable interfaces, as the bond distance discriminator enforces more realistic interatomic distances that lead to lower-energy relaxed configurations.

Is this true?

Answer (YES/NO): NO